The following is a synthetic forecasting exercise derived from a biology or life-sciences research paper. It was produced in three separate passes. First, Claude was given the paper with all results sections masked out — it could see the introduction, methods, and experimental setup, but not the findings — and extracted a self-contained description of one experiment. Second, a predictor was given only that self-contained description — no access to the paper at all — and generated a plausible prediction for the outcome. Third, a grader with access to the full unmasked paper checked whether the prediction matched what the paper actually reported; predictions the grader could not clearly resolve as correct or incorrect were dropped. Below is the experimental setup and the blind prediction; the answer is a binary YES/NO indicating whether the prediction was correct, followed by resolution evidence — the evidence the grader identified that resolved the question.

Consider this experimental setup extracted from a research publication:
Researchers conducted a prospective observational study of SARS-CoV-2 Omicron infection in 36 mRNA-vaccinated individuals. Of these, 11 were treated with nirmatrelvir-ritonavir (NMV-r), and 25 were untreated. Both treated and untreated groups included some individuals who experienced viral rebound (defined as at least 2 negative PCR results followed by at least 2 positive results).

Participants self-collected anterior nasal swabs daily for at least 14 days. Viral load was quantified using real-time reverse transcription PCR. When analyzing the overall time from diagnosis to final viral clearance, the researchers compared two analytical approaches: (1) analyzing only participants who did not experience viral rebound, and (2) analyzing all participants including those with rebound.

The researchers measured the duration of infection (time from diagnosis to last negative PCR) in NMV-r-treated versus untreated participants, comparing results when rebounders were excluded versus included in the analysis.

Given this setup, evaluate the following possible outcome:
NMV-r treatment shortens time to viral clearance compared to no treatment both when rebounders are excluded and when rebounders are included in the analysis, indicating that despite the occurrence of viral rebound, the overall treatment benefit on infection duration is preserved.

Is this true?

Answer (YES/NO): NO